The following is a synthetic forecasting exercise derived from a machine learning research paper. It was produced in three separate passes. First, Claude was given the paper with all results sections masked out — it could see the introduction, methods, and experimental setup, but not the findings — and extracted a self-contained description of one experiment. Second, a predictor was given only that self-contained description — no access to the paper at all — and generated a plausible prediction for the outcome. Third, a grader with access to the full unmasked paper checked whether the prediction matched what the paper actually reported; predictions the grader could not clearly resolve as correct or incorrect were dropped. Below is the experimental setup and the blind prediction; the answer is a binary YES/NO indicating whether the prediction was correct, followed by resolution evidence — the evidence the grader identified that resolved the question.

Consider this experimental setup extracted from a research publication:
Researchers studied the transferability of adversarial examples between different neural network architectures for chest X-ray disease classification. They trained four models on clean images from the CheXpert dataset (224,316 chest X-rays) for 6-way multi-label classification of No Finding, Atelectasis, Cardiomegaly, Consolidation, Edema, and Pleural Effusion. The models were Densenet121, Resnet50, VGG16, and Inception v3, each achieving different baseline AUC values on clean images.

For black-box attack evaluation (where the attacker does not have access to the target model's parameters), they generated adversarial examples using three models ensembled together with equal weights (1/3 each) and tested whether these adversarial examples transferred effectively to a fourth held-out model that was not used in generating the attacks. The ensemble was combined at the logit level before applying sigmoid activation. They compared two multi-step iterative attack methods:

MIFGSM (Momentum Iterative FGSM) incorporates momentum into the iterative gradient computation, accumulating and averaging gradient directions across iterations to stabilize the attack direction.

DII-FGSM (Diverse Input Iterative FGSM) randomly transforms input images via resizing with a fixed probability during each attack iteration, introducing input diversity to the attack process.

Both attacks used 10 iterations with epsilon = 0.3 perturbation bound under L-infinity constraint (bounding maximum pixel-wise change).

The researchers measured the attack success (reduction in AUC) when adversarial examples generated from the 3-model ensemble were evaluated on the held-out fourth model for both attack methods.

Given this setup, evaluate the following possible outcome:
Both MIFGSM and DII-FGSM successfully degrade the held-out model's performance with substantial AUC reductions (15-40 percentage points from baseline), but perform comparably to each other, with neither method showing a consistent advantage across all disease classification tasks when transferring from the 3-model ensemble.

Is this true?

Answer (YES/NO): NO